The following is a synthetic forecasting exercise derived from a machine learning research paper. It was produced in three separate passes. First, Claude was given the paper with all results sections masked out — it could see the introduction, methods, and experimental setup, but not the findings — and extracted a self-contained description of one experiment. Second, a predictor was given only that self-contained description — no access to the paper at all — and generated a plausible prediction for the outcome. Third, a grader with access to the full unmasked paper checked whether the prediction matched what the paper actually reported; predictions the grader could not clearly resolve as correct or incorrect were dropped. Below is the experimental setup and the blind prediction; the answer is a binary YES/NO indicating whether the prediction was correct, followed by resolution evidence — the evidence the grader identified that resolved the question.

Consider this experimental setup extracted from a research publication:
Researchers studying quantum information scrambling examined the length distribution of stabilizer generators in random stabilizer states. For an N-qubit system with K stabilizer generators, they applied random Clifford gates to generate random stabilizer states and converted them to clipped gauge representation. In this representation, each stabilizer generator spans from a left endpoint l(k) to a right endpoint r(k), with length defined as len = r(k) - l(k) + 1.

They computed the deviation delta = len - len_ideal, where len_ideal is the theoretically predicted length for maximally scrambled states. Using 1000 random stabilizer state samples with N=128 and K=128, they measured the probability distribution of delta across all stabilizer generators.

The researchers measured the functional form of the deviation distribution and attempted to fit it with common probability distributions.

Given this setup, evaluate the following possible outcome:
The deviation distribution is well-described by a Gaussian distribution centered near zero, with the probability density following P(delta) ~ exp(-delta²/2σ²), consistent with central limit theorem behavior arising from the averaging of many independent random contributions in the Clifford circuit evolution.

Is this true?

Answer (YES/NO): NO